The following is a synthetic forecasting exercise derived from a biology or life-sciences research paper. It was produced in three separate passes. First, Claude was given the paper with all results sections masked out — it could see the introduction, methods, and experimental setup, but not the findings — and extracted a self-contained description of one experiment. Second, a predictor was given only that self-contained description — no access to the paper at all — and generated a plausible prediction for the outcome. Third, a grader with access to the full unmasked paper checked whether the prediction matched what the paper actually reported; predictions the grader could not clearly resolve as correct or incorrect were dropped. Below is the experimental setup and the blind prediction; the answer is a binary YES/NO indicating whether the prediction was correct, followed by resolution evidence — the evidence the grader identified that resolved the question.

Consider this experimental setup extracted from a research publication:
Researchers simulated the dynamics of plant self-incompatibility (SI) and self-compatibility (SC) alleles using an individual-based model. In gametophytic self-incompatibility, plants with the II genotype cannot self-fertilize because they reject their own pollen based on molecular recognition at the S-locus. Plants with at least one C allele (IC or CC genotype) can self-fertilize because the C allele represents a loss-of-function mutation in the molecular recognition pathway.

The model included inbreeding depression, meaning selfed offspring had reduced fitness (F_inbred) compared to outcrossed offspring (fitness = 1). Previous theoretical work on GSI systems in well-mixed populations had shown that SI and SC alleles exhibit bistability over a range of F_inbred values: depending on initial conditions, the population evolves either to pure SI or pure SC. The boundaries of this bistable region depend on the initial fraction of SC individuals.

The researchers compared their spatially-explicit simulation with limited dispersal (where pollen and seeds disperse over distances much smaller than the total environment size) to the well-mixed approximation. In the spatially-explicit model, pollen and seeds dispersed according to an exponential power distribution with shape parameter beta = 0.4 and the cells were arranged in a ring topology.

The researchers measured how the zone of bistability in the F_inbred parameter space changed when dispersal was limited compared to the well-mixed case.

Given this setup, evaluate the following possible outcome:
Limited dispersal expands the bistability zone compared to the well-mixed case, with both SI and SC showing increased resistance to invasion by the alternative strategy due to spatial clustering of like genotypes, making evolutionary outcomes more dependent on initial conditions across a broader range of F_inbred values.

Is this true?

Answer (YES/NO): NO